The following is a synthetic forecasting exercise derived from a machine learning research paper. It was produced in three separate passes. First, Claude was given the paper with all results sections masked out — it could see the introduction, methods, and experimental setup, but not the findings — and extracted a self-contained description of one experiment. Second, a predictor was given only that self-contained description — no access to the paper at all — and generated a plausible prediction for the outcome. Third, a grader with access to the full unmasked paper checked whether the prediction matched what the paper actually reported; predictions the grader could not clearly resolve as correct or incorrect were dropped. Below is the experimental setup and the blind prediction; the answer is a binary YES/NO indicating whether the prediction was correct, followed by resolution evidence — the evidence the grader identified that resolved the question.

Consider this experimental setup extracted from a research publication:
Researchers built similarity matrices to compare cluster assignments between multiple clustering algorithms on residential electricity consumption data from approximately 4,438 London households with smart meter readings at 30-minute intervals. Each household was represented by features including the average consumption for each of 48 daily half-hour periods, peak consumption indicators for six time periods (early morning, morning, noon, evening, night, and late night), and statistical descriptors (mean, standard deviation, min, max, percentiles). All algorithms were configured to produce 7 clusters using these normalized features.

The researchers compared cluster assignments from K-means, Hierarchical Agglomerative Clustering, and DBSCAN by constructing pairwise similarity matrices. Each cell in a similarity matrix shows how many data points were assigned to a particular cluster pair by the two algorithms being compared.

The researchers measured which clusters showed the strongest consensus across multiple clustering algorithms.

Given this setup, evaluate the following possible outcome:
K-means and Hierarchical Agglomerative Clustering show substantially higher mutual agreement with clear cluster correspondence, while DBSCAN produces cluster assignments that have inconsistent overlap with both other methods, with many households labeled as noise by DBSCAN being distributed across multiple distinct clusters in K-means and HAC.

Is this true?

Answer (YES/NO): NO